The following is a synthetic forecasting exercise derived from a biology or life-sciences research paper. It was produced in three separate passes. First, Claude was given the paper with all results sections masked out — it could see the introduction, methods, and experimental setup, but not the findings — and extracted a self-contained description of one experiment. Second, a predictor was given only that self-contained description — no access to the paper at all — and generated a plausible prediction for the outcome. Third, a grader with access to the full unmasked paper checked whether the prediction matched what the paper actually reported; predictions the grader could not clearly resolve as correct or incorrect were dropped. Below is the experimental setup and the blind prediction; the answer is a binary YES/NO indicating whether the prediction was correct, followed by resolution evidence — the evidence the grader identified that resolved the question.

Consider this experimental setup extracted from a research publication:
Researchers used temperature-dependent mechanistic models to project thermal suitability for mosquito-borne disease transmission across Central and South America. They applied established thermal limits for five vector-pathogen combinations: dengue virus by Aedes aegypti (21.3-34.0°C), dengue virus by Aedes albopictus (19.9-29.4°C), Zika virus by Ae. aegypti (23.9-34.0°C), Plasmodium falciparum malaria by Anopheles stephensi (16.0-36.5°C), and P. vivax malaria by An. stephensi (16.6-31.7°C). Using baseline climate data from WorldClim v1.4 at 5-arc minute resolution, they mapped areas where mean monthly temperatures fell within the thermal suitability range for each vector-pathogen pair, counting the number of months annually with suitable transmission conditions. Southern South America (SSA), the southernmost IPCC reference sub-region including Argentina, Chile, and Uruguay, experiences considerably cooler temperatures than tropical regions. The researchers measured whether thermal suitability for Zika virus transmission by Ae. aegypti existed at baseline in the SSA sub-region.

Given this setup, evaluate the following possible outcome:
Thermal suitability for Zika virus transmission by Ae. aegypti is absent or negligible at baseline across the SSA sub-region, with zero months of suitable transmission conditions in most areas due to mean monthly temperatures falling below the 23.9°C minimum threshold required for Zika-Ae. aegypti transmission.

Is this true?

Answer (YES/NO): YES